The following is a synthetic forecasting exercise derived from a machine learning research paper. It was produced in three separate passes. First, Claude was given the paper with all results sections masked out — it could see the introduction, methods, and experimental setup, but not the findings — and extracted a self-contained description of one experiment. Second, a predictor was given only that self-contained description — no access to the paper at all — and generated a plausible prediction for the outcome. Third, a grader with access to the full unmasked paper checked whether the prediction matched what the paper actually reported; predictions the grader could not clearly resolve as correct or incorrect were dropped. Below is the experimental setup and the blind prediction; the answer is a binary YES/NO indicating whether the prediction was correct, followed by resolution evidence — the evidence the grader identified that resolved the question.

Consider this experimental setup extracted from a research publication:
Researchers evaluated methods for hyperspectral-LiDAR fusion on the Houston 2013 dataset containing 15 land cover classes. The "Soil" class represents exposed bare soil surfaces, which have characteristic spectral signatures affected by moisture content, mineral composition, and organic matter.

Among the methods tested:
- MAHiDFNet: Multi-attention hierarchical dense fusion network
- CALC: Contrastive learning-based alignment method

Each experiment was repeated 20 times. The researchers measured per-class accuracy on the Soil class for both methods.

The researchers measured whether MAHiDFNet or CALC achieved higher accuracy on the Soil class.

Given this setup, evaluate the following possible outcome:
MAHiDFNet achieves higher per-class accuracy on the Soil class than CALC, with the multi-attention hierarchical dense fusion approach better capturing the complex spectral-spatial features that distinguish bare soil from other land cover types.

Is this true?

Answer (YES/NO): NO